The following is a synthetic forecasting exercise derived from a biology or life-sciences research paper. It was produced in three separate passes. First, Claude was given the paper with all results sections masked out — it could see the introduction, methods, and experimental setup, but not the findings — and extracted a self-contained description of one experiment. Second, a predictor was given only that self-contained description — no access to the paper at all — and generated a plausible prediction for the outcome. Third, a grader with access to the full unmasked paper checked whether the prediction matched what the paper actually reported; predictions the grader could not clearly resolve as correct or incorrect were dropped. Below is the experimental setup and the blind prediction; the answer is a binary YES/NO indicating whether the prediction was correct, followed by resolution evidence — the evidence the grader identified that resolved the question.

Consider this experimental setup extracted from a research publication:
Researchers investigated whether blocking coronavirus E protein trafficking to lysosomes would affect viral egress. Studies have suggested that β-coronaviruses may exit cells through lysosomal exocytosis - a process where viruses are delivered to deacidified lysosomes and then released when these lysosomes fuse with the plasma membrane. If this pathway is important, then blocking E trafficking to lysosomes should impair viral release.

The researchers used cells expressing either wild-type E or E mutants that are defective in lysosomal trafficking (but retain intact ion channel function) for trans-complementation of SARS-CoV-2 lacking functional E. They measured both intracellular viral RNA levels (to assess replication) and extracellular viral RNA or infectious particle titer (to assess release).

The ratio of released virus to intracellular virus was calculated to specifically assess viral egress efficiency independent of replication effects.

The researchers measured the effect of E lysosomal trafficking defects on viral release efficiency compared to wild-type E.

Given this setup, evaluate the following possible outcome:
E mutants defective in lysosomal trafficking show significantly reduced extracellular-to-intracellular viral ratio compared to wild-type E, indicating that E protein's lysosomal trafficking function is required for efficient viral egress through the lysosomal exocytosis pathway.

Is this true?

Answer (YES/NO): YES